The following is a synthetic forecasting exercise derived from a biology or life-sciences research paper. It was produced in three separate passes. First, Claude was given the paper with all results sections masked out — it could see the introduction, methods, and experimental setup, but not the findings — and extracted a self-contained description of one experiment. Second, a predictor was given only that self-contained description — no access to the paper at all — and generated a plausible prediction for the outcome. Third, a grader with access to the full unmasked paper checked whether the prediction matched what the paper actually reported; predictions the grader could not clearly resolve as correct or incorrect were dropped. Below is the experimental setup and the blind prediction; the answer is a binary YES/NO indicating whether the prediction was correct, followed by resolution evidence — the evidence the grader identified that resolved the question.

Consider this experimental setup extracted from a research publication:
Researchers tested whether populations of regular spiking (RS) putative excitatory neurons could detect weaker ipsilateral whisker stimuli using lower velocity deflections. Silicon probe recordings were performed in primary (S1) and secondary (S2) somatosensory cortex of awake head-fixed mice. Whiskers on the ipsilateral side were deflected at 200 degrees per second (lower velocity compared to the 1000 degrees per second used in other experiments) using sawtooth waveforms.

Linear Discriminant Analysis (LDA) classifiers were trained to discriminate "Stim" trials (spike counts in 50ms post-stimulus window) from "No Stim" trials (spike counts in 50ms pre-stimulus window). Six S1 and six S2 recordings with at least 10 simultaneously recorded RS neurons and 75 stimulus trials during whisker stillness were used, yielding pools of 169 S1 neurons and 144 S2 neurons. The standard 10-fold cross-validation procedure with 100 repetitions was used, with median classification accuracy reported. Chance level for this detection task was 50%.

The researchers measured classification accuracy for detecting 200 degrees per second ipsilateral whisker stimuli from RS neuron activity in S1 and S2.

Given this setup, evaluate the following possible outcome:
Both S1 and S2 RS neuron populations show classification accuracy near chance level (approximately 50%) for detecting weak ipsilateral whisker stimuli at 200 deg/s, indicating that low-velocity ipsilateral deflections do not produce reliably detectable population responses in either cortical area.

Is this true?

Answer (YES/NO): NO